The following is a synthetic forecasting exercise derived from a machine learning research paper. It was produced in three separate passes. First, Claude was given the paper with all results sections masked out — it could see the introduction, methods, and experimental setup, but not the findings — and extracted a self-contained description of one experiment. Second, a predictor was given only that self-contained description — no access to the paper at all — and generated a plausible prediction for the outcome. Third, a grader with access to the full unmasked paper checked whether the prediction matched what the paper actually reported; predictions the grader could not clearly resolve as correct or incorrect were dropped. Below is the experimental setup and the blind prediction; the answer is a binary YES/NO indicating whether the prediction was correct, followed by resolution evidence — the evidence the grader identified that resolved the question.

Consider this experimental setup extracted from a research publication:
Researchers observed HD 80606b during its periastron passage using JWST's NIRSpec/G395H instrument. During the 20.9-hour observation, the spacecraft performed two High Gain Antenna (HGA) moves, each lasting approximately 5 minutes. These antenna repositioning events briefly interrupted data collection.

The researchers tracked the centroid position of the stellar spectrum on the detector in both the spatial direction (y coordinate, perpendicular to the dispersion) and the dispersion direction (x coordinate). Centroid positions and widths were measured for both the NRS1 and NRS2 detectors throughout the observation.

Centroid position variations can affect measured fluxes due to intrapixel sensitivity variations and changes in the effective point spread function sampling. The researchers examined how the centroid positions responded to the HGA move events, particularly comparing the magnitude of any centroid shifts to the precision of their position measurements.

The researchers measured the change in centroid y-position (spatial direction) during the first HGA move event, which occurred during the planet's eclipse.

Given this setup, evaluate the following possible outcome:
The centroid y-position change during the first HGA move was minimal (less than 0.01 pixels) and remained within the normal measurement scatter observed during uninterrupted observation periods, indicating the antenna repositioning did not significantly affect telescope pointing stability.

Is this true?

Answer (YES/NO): NO